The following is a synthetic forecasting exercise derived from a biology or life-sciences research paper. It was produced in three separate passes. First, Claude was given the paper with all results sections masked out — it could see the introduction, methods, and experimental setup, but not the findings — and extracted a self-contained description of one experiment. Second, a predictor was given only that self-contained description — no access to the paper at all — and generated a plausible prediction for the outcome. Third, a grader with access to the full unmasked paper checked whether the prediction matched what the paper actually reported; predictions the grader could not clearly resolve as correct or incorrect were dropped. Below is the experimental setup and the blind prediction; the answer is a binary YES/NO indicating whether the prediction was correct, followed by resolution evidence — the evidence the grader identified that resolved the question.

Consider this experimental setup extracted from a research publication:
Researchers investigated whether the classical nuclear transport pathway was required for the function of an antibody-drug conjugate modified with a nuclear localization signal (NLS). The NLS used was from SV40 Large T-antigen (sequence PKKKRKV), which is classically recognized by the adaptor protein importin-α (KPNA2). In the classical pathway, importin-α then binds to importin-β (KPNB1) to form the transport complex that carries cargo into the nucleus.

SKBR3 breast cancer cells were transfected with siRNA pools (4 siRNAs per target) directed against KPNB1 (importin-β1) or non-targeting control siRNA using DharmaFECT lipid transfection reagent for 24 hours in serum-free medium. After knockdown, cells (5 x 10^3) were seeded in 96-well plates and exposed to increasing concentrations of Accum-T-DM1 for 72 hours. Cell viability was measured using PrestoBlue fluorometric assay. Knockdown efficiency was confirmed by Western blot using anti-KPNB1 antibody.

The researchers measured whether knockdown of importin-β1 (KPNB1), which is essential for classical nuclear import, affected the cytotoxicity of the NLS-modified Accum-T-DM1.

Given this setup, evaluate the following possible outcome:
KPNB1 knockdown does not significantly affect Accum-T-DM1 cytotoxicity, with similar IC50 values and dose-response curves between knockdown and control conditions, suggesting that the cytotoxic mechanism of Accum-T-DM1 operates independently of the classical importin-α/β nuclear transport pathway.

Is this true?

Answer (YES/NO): YES